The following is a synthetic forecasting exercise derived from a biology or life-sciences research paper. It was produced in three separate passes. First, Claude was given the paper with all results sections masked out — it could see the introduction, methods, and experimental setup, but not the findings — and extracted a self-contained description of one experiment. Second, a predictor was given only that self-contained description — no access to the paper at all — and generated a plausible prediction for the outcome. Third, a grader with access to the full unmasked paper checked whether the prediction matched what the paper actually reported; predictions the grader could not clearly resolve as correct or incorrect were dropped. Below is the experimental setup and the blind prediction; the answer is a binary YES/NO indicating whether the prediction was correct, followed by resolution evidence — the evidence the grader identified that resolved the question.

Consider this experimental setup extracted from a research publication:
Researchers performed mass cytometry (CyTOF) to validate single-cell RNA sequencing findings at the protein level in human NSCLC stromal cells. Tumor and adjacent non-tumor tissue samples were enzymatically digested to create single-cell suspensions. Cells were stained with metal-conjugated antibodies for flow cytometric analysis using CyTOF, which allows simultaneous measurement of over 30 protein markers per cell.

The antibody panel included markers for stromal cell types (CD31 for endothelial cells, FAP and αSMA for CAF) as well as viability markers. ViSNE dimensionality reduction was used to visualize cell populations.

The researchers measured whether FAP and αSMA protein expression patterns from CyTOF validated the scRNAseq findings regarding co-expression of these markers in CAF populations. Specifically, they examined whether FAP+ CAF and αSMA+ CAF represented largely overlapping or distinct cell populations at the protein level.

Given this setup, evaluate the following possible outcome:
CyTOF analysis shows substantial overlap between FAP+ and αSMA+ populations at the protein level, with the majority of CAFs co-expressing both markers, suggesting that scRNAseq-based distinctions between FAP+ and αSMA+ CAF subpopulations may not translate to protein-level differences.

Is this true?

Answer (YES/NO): NO